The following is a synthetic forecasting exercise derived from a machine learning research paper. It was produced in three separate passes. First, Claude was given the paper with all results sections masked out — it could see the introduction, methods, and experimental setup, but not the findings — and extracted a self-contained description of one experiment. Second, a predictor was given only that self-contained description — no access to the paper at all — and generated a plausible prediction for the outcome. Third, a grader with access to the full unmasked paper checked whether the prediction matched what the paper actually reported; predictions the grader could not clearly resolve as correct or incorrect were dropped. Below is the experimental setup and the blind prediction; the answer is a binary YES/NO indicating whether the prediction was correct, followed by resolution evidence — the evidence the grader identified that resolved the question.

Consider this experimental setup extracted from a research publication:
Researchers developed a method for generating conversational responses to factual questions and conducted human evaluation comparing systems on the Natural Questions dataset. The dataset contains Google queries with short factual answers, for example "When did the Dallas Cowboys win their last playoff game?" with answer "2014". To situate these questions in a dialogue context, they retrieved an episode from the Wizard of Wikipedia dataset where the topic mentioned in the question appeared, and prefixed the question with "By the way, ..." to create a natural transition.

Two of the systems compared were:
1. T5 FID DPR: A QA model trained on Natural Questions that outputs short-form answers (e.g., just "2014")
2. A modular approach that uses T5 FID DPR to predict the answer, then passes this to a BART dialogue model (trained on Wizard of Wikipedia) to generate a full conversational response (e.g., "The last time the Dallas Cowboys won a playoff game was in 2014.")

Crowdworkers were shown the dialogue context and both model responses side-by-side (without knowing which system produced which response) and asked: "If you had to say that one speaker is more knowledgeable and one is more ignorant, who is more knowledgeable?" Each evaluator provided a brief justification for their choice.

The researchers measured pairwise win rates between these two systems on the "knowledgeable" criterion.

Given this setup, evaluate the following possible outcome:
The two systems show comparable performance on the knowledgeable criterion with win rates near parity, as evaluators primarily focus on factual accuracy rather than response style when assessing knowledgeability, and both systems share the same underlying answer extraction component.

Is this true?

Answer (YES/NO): NO